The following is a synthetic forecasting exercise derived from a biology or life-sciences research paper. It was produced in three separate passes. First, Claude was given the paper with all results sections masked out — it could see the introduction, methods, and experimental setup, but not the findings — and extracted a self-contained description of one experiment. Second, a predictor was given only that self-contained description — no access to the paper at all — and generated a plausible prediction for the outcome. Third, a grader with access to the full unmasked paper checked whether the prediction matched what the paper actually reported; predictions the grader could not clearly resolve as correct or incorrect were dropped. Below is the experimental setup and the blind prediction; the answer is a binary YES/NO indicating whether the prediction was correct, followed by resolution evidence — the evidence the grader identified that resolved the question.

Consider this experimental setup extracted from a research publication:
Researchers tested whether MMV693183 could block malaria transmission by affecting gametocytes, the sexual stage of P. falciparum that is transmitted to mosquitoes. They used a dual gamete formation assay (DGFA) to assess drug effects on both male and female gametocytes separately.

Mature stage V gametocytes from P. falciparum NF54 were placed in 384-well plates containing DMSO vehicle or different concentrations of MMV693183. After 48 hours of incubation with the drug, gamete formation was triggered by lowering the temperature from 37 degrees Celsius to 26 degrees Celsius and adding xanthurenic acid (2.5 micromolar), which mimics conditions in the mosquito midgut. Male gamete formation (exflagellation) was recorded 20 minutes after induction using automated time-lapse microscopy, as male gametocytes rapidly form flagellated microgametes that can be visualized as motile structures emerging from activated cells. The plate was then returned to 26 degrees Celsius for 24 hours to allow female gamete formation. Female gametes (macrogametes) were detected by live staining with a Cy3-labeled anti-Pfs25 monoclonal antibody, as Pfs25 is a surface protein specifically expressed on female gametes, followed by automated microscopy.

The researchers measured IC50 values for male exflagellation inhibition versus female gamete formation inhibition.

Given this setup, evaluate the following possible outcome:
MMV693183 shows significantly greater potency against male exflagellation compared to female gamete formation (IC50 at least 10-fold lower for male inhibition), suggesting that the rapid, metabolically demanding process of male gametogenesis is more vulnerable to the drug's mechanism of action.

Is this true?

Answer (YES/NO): NO